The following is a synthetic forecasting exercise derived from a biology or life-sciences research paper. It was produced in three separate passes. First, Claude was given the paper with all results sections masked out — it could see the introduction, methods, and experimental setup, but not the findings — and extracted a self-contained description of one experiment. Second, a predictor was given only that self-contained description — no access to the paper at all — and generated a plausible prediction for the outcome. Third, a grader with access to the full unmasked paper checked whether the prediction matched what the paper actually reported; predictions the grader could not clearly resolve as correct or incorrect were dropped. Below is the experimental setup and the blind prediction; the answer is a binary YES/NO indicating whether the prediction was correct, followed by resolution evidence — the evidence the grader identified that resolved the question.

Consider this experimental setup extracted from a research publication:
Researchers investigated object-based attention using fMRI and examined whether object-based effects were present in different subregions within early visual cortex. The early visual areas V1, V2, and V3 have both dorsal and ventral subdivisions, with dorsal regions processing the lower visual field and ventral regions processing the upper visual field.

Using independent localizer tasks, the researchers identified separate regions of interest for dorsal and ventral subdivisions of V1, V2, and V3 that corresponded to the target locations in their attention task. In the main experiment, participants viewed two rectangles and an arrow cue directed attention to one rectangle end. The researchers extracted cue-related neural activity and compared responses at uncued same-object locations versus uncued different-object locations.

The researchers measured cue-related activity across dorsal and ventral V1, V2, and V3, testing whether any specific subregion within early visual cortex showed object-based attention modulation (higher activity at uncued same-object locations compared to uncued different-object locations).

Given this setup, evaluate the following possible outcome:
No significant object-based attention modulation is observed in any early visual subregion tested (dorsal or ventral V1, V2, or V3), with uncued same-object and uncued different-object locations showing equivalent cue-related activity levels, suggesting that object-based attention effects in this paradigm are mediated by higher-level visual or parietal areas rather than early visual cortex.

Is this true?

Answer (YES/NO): NO